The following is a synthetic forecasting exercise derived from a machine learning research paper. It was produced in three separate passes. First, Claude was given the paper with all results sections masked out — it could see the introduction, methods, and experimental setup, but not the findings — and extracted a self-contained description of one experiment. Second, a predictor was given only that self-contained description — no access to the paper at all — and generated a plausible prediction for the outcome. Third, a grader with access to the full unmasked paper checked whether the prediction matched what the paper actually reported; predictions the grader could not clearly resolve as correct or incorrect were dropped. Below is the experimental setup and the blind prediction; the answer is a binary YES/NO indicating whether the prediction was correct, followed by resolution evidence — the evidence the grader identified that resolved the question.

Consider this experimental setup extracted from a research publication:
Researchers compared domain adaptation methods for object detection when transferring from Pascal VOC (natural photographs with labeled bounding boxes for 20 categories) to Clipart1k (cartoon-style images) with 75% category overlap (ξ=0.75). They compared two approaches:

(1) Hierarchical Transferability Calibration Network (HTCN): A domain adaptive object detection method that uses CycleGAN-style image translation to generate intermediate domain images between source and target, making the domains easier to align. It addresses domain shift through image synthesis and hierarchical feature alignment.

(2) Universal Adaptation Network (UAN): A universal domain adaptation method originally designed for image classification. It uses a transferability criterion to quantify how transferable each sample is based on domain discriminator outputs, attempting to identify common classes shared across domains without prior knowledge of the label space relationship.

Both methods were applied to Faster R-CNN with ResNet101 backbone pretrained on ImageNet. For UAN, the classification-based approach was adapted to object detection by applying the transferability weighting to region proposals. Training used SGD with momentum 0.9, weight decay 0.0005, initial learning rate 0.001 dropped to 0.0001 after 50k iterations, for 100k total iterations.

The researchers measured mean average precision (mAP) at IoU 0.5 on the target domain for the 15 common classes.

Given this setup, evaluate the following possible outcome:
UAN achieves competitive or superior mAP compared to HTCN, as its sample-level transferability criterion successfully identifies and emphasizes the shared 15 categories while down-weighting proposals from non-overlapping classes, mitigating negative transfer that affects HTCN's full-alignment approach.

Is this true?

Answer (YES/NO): NO